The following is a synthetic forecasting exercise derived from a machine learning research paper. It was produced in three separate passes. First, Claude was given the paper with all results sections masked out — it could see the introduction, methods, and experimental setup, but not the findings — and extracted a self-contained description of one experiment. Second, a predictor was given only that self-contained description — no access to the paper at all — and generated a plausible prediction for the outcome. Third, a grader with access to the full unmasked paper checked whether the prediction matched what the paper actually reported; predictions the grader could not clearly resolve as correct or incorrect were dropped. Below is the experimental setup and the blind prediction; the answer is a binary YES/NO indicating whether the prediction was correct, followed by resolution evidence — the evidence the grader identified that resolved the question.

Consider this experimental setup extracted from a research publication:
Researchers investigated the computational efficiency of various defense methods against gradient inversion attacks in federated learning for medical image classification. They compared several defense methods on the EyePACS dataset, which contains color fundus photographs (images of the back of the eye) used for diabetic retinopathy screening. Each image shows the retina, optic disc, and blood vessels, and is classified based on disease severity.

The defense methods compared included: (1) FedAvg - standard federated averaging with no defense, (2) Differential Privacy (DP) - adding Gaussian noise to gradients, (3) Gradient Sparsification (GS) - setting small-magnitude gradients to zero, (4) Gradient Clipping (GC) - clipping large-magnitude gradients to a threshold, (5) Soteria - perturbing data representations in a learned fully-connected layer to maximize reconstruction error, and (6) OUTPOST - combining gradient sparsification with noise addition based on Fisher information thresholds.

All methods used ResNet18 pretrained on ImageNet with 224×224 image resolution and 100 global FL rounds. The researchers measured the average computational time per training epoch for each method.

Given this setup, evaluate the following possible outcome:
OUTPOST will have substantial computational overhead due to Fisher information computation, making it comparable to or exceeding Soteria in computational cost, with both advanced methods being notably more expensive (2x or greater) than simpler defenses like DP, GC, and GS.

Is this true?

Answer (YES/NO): NO